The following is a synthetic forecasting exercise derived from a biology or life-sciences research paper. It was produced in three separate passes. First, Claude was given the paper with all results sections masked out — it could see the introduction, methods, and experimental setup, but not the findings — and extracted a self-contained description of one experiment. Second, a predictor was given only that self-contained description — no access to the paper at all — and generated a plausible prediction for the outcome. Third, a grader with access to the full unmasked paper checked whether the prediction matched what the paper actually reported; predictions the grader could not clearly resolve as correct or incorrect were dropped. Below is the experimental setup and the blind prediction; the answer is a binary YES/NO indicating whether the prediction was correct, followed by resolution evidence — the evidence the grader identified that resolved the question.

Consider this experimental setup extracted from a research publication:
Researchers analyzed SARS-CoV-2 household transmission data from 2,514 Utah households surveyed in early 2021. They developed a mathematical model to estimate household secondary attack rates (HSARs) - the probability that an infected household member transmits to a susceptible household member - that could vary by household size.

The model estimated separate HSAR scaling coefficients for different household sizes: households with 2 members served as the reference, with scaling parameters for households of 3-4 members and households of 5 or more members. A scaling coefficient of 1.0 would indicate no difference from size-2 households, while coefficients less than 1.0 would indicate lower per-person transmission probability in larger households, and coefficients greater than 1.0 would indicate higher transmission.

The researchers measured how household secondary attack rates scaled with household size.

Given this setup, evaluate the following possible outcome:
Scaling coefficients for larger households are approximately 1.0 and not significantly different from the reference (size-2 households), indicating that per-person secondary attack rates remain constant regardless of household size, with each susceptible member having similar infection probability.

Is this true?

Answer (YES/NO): NO